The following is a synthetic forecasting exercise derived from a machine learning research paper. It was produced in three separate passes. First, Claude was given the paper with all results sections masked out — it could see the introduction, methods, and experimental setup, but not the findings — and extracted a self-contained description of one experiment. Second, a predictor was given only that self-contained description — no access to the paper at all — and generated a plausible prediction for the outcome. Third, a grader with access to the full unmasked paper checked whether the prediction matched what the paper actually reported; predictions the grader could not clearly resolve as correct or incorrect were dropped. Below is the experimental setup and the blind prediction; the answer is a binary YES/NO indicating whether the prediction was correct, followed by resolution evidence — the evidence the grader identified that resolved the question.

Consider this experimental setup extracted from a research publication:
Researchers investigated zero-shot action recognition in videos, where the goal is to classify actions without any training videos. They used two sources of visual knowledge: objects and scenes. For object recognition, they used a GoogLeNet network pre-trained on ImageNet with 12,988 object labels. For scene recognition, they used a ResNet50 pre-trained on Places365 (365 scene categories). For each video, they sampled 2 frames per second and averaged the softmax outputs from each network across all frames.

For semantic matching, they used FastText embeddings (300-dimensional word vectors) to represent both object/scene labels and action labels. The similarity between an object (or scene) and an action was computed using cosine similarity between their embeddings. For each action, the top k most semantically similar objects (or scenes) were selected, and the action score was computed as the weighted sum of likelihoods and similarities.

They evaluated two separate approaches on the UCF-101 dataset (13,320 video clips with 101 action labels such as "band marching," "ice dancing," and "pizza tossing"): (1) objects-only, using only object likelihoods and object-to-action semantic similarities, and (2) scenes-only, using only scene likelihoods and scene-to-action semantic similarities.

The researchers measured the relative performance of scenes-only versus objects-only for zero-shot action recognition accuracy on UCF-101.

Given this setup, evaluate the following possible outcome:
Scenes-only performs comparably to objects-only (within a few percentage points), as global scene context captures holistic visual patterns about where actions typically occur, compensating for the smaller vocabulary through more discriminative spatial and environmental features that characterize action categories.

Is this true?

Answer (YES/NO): NO